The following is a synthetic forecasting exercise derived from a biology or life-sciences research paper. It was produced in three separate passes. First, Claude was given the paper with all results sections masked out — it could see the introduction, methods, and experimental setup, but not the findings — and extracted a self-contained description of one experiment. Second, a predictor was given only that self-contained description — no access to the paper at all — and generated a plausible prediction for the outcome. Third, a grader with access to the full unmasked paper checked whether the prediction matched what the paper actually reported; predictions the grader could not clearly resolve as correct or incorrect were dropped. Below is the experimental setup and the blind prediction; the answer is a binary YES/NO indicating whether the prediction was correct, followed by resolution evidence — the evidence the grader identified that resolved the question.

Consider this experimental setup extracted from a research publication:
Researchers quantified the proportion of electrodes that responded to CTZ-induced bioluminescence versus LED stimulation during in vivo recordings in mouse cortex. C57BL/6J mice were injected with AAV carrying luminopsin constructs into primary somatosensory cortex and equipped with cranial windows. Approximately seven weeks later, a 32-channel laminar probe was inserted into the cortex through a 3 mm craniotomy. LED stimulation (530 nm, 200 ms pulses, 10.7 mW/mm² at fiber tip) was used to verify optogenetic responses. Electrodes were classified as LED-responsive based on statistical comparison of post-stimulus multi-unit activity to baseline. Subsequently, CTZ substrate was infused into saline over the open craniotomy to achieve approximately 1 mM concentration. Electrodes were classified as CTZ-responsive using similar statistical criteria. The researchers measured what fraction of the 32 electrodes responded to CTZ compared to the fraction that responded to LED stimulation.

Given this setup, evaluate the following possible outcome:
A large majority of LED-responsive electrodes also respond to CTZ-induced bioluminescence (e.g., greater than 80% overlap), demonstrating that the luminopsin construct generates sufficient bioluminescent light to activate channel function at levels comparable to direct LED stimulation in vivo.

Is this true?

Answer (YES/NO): NO